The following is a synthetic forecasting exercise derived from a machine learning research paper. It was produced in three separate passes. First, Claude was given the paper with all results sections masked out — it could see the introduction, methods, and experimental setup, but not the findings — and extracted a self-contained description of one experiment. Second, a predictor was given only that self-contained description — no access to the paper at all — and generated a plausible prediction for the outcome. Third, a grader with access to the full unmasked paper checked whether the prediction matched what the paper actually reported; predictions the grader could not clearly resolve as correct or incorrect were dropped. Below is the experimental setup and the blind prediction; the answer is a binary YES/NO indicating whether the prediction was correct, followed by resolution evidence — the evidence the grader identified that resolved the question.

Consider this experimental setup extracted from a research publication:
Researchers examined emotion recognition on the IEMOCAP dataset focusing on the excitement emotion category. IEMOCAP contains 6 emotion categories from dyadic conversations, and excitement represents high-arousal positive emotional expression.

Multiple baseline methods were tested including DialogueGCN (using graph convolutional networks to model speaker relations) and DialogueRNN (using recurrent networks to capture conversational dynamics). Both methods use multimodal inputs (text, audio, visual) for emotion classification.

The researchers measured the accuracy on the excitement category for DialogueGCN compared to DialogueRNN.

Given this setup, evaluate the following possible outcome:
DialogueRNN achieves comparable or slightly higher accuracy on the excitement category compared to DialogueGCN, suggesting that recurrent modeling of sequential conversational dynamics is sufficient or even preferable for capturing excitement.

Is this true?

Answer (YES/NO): NO